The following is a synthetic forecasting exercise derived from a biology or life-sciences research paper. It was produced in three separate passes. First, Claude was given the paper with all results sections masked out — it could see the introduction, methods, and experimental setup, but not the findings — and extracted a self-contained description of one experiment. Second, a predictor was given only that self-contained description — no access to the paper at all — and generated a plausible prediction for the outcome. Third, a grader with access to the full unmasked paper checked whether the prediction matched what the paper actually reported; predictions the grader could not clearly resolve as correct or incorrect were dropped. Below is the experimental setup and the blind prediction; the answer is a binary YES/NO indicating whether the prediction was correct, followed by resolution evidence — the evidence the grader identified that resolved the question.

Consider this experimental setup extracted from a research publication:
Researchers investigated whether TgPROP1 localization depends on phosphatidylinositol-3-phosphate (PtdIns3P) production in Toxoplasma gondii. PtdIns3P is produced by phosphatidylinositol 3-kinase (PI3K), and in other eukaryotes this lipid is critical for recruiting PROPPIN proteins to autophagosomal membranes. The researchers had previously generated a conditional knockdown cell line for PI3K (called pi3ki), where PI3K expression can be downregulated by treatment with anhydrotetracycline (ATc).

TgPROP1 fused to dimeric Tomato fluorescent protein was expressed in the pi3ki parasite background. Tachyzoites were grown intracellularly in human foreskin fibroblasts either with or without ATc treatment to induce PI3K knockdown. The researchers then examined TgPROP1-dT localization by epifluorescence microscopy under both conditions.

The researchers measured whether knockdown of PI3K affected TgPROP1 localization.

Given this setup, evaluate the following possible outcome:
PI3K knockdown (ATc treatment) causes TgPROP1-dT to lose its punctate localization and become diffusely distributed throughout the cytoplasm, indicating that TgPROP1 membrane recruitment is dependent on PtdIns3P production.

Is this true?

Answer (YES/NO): YES